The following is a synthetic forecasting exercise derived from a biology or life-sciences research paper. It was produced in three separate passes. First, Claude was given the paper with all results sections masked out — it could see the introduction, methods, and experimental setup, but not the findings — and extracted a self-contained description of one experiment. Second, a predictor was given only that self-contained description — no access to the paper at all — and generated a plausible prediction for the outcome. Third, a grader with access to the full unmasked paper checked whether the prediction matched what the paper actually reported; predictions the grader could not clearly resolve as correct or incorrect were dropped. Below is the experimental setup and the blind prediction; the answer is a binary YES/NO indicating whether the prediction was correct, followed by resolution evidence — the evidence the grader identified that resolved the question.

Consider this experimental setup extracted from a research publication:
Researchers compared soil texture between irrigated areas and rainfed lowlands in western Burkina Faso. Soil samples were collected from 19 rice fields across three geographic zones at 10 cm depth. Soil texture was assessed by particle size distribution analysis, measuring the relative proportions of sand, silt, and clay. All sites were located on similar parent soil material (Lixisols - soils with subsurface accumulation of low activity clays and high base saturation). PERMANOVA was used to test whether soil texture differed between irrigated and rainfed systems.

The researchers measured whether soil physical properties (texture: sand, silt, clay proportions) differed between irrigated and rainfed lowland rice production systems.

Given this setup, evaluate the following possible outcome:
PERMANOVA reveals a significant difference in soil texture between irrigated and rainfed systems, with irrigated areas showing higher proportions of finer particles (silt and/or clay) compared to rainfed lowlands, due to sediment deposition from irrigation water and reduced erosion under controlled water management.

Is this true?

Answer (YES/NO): NO